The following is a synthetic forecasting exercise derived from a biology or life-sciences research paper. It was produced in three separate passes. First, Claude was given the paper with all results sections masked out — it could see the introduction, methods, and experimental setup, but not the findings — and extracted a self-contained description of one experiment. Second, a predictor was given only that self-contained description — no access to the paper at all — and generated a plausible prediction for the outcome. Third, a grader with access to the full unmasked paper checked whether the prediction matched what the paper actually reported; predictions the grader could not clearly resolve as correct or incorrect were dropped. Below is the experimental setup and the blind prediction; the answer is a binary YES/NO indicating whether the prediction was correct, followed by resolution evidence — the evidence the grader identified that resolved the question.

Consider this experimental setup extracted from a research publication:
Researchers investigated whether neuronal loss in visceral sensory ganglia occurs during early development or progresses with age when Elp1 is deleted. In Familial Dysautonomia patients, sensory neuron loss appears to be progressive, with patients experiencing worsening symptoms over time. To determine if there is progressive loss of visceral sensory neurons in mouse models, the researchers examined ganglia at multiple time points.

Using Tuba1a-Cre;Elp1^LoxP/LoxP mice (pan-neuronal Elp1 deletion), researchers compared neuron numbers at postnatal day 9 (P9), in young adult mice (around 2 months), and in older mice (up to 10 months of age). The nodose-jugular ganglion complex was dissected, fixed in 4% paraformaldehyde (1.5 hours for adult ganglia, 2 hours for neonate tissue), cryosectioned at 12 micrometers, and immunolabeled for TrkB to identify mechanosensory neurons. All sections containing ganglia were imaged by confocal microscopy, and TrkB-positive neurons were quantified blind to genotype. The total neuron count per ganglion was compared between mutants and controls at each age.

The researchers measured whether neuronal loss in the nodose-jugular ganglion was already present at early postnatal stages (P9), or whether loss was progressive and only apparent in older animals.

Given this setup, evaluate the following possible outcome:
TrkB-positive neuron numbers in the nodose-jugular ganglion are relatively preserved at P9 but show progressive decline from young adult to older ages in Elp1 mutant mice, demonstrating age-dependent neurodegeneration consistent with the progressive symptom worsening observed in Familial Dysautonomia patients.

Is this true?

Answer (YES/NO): NO